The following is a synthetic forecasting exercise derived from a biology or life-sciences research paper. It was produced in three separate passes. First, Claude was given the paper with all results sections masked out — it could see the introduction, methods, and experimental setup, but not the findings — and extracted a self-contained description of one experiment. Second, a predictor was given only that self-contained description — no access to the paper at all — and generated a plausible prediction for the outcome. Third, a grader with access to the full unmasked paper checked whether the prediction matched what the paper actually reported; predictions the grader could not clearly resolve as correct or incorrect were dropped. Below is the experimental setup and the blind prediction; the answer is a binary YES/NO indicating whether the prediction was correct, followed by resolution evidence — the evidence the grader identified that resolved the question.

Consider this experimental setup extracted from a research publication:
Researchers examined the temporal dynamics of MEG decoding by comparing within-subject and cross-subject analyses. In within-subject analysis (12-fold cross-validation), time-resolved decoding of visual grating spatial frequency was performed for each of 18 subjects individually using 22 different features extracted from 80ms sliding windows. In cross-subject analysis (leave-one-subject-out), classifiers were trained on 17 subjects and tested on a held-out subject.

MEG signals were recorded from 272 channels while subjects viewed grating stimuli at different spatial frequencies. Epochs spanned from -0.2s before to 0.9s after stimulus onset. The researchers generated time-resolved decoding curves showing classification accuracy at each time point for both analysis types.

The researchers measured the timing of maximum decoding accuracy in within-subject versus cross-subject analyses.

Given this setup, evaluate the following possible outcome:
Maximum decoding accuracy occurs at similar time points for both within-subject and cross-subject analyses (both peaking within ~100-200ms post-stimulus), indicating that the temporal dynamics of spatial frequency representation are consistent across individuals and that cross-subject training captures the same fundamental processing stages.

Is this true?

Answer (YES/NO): NO